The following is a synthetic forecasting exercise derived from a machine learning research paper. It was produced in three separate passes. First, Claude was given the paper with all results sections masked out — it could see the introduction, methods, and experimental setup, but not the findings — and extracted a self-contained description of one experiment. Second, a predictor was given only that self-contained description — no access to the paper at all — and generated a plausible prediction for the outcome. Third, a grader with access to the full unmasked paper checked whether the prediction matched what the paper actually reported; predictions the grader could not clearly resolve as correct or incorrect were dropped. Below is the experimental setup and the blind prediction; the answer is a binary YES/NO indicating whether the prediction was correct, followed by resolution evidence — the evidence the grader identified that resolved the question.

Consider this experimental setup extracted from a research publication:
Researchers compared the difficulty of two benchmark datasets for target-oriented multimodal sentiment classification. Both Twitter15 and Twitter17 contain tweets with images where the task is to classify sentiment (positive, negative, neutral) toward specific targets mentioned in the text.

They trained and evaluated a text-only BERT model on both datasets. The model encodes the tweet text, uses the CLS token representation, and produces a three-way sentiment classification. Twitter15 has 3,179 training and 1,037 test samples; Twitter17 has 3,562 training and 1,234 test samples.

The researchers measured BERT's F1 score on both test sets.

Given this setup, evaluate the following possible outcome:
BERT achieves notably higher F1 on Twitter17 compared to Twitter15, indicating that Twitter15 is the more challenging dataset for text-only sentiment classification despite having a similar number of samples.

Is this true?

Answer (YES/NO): NO